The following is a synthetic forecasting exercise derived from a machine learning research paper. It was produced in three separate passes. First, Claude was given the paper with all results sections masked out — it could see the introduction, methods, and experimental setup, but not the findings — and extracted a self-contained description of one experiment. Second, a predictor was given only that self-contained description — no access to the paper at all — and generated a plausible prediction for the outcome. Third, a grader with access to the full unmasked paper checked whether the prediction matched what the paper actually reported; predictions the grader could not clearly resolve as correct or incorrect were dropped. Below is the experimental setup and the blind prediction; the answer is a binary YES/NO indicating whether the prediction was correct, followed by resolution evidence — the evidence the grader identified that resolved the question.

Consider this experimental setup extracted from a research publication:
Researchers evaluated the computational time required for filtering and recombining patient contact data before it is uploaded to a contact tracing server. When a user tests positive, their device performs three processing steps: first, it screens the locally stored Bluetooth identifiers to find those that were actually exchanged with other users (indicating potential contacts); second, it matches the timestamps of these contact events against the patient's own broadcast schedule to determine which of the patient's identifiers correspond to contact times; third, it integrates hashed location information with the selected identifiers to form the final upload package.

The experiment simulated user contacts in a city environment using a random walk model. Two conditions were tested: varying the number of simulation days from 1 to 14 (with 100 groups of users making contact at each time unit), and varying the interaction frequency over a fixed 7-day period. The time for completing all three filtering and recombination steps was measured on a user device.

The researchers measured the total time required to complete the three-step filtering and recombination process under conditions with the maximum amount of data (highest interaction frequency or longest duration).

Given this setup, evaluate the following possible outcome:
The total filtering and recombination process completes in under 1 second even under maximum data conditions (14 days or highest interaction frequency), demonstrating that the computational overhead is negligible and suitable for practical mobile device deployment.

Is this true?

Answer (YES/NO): YES